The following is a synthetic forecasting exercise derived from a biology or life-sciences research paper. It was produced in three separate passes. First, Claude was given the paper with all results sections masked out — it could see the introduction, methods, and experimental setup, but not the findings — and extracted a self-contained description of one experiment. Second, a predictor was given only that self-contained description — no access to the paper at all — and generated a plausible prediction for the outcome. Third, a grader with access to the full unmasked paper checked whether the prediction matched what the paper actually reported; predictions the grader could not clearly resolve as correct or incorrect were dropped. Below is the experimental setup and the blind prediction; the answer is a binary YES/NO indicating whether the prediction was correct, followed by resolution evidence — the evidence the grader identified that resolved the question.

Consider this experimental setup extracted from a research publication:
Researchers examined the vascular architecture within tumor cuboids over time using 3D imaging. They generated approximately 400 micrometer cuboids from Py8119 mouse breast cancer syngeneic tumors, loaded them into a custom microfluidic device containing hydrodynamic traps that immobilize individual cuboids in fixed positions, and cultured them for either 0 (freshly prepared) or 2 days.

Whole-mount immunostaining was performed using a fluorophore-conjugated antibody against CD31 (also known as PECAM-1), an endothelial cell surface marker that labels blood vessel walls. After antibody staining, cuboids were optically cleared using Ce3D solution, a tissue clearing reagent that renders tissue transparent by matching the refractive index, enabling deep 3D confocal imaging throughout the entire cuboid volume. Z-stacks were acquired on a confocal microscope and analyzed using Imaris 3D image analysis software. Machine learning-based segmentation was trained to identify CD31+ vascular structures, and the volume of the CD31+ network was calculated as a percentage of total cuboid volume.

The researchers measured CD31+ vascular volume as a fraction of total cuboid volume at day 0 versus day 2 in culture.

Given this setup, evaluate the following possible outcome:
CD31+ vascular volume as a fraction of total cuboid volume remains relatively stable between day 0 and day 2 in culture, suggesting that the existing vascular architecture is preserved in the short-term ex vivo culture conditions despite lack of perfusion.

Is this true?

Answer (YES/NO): NO